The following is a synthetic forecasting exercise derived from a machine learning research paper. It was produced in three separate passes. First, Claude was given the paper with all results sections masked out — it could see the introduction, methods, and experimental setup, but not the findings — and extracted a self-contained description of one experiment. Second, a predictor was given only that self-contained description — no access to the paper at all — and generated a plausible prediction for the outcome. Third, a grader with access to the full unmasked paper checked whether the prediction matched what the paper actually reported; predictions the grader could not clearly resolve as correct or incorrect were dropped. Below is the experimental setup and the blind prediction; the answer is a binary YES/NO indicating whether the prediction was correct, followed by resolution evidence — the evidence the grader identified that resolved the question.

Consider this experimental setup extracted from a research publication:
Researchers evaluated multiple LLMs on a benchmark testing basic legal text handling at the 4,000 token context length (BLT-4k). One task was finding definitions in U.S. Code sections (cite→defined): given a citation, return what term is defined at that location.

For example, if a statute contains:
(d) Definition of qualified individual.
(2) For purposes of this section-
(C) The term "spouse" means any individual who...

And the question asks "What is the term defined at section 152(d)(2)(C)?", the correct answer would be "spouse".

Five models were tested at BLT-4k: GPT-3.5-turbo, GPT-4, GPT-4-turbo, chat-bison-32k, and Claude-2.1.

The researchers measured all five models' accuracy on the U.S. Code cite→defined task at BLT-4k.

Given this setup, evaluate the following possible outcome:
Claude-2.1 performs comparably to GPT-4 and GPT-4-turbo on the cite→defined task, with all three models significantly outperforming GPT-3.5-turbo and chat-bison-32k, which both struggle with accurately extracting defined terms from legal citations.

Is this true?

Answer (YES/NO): NO